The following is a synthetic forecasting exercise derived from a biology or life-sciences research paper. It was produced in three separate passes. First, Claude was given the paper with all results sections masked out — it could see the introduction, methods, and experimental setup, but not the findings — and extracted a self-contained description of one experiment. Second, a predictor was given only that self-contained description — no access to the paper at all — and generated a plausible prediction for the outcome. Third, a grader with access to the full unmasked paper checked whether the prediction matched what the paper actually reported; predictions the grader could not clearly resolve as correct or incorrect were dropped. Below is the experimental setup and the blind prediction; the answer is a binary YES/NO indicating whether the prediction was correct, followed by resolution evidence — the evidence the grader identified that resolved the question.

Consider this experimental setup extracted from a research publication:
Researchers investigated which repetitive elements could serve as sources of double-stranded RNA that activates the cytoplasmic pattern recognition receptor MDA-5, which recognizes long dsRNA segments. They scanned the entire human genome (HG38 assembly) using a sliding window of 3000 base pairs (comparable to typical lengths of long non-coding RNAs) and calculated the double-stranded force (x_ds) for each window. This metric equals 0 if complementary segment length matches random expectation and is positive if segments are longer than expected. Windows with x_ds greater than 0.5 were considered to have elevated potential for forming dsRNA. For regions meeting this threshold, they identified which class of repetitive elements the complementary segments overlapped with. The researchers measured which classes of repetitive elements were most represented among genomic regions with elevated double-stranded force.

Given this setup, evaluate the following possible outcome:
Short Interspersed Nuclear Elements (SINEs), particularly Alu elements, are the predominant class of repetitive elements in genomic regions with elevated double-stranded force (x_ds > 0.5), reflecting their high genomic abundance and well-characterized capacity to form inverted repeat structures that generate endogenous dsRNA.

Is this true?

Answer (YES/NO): YES